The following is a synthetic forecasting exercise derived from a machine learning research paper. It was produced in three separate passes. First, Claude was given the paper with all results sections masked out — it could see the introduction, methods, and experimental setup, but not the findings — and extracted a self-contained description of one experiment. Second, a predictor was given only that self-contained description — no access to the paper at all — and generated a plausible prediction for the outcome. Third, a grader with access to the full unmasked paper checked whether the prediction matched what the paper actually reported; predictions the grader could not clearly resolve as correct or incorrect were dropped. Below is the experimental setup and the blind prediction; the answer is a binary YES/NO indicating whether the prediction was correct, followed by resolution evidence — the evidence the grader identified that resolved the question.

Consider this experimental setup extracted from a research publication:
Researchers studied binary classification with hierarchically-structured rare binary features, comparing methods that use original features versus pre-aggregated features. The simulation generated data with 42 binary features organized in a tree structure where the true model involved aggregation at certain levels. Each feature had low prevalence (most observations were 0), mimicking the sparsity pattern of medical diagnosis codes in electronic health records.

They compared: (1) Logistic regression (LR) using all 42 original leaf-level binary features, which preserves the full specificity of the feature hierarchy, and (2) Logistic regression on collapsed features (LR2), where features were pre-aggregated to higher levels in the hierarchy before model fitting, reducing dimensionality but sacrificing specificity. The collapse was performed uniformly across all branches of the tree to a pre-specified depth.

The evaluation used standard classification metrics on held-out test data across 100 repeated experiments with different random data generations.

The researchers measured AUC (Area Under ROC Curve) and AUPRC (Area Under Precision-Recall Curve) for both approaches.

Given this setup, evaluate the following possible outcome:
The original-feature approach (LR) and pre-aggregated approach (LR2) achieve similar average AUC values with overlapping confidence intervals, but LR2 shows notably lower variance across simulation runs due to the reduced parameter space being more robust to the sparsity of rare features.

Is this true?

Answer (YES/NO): NO